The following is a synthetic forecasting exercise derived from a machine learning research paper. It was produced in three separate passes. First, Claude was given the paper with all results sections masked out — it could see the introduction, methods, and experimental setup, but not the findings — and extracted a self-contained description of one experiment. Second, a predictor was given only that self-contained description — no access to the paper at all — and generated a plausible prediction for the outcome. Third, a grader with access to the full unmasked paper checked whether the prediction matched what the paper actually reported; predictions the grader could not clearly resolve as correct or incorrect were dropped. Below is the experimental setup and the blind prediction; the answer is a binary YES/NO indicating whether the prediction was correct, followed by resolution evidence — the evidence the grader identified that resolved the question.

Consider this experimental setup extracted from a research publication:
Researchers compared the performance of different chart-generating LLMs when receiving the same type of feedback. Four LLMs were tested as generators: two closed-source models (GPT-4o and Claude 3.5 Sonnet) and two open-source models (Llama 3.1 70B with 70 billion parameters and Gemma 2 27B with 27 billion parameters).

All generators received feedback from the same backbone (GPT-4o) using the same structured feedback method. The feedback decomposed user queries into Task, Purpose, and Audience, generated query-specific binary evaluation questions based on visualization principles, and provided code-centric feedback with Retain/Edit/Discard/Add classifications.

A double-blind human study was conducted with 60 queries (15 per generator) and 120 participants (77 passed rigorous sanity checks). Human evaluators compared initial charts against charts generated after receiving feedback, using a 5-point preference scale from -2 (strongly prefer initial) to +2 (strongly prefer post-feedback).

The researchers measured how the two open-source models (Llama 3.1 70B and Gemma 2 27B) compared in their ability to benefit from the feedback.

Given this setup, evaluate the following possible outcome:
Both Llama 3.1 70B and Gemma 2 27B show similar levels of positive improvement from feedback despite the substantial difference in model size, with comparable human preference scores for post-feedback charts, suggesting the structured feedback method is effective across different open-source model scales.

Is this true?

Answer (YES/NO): NO